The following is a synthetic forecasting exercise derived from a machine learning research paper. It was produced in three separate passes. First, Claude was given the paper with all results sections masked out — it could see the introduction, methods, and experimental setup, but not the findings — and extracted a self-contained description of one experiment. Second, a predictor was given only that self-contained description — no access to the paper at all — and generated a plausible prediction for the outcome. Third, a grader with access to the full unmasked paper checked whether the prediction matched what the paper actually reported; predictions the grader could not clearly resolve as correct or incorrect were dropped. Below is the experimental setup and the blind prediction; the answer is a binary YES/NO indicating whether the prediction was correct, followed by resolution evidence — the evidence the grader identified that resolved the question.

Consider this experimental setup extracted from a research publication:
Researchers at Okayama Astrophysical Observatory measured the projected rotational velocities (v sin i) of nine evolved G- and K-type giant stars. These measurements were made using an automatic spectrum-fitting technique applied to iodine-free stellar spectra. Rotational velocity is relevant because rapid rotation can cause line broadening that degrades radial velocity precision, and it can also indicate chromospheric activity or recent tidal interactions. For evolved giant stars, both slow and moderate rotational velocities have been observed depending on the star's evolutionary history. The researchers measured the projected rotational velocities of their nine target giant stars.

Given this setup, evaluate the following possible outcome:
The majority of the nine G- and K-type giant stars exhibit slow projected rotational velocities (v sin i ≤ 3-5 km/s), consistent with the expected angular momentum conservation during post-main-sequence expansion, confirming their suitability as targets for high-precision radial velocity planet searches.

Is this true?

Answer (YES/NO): YES